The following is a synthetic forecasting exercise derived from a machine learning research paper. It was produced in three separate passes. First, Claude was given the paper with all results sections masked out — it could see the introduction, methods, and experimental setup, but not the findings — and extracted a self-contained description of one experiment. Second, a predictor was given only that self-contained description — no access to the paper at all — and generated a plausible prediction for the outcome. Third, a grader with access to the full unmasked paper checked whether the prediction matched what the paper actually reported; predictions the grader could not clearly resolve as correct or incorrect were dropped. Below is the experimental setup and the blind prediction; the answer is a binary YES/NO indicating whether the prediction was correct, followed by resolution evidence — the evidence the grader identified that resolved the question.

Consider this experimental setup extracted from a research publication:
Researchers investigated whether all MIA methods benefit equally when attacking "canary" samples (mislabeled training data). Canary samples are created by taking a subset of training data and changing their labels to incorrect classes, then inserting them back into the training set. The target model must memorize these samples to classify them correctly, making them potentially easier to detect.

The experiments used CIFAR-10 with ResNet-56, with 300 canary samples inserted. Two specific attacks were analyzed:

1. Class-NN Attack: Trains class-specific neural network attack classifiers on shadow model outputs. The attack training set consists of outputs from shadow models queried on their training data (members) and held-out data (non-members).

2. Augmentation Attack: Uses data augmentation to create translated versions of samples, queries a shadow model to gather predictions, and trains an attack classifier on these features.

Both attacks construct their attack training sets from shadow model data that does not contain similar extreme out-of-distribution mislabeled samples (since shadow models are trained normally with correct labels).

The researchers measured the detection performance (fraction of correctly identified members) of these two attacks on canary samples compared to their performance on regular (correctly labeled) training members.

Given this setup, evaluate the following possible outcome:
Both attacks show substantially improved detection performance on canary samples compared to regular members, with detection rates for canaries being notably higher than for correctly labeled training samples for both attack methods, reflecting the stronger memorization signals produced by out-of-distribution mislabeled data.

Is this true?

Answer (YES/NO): NO